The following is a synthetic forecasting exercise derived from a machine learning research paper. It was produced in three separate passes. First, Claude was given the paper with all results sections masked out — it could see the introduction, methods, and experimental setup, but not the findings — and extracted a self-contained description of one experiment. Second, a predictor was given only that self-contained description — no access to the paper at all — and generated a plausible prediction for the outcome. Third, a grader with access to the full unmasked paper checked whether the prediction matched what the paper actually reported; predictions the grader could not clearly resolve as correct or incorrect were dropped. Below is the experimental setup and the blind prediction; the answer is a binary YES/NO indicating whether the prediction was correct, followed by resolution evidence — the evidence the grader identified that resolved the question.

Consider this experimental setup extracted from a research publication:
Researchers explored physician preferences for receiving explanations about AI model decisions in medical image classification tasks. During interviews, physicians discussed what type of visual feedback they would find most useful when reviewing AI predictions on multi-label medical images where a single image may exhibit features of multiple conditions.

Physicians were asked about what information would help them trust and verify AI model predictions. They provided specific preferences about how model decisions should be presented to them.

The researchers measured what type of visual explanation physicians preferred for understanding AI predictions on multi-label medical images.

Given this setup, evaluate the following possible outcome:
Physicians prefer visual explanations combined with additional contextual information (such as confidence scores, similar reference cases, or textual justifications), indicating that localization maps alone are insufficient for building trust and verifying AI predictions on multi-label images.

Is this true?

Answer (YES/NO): NO